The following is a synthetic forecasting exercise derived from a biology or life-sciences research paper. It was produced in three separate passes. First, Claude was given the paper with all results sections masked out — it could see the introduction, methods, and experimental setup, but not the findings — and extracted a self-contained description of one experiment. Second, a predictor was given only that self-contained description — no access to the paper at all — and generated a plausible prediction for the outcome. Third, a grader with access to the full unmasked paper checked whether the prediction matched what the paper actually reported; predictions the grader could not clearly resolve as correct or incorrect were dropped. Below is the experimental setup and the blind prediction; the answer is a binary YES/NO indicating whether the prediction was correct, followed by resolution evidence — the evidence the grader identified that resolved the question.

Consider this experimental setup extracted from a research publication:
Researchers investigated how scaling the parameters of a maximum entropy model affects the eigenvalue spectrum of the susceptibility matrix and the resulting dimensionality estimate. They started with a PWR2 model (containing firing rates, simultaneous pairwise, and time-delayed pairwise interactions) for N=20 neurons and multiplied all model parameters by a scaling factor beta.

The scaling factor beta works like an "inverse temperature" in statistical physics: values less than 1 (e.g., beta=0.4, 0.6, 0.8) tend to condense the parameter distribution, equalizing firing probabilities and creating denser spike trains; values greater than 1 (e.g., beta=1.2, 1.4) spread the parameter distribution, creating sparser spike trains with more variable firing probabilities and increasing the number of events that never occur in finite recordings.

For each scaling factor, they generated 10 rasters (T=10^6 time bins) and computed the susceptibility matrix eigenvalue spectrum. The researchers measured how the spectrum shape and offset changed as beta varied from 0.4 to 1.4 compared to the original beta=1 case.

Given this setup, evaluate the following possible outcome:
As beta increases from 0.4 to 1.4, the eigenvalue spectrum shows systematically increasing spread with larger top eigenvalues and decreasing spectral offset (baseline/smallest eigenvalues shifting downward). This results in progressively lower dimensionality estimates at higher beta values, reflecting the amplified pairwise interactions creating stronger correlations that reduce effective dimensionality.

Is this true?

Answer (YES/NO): NO